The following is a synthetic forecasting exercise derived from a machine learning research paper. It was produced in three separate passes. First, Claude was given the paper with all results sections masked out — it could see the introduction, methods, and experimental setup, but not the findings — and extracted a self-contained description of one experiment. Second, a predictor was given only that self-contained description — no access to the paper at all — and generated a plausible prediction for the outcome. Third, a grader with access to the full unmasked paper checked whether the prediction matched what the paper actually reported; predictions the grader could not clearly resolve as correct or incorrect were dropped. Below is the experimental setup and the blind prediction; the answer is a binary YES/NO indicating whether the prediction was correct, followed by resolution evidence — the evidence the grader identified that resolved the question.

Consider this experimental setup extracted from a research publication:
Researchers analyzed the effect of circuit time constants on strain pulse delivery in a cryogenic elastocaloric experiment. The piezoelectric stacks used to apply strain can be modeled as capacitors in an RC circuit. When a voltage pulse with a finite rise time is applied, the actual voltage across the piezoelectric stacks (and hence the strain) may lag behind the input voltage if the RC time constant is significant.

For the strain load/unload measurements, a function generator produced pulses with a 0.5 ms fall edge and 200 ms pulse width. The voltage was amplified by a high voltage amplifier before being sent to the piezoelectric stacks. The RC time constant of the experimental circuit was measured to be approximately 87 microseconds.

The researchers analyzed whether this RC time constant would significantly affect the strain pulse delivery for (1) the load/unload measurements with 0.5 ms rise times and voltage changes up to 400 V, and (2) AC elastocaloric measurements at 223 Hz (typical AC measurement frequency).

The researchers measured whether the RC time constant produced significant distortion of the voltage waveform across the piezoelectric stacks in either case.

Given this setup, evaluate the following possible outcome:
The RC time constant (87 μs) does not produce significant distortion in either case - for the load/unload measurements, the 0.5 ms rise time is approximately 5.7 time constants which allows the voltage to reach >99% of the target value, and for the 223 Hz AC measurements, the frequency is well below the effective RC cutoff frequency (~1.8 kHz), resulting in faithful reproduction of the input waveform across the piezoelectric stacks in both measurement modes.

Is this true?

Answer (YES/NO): YES